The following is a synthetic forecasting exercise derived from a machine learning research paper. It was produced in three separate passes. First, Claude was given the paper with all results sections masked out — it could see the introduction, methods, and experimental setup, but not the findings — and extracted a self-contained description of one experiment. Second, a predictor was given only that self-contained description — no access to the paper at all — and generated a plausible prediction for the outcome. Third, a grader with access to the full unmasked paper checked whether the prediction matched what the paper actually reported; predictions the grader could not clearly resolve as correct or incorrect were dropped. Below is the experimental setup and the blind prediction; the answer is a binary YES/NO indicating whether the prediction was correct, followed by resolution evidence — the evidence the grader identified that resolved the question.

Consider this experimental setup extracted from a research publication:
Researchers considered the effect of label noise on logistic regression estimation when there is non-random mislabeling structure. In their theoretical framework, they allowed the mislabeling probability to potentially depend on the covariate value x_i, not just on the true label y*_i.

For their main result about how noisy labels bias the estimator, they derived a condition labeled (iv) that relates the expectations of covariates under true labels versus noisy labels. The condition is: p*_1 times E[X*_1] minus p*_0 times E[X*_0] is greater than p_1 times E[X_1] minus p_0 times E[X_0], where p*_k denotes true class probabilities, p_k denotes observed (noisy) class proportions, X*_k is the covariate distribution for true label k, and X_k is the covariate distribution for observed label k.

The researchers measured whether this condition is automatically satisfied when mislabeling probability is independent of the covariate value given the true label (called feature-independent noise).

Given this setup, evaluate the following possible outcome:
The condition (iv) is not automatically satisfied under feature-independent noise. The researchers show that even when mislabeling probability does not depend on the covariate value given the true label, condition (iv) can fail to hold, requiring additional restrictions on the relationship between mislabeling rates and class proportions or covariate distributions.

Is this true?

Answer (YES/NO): NO